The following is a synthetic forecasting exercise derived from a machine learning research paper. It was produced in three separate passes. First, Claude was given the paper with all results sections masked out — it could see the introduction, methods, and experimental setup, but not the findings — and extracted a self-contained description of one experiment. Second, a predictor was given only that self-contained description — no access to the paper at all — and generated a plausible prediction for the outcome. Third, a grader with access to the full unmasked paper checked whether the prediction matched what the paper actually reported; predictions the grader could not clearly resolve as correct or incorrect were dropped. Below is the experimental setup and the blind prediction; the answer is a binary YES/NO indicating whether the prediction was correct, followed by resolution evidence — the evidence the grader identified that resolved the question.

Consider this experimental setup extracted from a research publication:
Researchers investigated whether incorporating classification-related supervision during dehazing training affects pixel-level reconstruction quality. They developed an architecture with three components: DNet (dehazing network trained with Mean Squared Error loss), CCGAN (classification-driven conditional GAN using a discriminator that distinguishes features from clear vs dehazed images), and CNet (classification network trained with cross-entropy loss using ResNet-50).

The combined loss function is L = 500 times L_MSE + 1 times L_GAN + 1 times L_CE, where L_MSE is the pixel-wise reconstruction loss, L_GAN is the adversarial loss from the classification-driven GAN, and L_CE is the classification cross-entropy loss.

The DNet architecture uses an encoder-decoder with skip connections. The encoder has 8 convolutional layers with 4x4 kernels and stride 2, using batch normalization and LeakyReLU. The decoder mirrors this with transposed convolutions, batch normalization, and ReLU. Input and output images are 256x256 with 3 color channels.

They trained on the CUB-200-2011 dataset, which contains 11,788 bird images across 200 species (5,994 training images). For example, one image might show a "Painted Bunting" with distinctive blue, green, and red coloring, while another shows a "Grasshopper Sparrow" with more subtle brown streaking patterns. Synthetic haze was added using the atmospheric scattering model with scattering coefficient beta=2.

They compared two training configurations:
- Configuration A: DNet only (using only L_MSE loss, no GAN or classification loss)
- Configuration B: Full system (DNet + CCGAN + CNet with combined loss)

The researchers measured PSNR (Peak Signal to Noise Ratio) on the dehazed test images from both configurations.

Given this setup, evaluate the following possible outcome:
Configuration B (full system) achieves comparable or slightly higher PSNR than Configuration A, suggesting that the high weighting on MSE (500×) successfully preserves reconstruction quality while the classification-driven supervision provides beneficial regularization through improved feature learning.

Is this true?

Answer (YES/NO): YES